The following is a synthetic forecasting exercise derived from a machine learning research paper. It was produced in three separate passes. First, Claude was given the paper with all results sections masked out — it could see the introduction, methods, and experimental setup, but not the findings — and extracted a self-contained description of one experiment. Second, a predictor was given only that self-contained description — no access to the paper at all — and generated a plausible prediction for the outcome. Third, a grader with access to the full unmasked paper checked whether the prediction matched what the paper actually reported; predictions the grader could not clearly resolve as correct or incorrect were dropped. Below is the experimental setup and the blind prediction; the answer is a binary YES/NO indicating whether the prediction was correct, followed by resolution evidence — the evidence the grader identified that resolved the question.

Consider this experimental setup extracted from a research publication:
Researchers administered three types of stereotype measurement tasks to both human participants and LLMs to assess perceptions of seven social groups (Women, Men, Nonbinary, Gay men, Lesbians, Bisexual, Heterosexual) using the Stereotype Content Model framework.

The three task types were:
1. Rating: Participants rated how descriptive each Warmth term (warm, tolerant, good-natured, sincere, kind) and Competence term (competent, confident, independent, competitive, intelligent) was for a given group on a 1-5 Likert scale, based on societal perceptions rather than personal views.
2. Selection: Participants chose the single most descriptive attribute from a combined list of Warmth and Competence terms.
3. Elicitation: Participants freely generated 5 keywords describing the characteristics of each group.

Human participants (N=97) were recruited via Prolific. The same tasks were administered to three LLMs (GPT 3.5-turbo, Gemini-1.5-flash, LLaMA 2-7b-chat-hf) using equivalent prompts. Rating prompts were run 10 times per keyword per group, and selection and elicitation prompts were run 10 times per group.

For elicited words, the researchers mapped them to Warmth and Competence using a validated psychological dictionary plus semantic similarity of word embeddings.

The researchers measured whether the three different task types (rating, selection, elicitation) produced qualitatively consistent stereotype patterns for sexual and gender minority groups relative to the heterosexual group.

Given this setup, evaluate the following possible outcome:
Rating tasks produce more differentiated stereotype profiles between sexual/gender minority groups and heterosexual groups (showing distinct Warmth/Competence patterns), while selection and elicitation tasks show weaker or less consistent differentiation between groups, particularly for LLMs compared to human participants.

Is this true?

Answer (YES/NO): NO